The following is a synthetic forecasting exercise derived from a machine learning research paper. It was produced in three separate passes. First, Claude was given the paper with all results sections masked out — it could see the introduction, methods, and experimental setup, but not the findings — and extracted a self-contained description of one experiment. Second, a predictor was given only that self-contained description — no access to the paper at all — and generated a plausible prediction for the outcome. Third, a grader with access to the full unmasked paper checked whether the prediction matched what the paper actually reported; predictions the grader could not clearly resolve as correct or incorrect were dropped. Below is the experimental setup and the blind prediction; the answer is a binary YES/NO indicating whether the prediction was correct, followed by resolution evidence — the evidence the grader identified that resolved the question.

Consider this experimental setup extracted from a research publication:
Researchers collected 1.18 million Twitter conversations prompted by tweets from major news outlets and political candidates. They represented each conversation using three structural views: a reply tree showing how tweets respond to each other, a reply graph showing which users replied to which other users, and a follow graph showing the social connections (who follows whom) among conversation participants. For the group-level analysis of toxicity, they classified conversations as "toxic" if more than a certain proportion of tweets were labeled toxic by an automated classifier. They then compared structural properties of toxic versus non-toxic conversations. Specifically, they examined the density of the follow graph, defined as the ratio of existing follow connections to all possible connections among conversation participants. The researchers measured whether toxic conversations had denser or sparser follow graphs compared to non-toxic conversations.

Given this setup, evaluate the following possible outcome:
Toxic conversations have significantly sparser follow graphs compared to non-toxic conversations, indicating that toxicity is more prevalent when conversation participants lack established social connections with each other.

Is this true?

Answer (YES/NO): YES